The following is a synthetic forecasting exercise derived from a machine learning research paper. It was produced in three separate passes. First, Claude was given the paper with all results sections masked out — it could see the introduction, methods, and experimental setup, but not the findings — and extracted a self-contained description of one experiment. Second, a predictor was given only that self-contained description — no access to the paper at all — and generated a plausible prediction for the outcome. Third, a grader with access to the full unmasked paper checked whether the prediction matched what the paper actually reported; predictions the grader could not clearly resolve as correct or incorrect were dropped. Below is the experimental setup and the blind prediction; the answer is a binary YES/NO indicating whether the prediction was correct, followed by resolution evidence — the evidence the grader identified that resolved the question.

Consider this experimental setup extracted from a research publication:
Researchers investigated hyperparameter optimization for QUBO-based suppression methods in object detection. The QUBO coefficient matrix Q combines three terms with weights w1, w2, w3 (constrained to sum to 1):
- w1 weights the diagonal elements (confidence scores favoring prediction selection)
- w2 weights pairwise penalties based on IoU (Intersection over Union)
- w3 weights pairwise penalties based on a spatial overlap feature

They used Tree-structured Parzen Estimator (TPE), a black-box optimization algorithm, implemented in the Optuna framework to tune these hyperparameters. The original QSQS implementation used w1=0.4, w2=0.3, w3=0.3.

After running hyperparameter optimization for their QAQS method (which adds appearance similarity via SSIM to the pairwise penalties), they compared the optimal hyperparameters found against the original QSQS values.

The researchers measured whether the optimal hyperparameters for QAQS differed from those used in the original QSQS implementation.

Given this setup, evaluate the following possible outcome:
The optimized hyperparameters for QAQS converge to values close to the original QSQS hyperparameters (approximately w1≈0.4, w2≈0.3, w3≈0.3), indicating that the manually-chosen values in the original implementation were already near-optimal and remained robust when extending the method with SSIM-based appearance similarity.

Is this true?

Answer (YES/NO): YES